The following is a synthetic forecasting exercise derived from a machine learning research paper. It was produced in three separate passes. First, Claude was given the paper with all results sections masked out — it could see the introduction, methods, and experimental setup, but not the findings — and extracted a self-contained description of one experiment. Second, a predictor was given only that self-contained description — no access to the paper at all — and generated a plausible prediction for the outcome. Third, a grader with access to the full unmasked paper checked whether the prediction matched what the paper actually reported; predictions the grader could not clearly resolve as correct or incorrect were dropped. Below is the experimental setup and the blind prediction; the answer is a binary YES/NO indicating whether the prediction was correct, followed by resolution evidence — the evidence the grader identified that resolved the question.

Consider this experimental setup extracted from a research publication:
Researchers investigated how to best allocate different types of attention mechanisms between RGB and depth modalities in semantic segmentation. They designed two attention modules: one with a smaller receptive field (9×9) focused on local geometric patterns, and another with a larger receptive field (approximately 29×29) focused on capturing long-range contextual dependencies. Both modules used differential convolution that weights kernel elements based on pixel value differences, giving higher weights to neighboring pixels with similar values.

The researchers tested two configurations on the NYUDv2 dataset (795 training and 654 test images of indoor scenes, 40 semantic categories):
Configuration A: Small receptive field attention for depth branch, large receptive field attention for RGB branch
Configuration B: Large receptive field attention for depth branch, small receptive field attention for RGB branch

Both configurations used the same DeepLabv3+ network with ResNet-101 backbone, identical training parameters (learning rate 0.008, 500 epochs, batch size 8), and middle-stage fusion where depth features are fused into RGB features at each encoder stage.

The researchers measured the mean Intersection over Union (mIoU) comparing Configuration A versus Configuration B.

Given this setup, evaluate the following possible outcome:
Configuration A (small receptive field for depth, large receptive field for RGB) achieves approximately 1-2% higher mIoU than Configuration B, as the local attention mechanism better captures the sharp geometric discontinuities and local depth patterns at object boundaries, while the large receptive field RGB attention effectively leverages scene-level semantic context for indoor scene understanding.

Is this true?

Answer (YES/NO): YES